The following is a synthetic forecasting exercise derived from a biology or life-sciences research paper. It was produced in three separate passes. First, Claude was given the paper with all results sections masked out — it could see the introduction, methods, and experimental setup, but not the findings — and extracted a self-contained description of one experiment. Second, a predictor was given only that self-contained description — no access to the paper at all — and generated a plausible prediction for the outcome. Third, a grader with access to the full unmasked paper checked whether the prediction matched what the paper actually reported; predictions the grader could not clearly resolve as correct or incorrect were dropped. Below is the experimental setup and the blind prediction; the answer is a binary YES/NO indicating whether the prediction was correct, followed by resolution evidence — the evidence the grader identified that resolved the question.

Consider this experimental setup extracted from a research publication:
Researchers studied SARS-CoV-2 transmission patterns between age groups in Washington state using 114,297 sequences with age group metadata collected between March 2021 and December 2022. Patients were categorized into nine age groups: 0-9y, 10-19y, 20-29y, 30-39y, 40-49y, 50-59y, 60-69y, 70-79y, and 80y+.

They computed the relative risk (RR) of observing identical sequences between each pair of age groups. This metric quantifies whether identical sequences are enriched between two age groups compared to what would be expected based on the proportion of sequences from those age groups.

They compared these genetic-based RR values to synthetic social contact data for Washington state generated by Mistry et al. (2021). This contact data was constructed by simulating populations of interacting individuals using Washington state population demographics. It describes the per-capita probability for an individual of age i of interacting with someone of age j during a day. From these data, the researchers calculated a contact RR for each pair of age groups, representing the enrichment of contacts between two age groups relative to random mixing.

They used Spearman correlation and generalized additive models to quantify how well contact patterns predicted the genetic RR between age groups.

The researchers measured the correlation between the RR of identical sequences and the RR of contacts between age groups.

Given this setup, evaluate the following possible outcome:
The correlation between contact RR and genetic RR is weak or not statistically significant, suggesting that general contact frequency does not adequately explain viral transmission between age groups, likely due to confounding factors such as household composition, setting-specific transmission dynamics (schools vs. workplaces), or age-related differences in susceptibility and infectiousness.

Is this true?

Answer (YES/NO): NO